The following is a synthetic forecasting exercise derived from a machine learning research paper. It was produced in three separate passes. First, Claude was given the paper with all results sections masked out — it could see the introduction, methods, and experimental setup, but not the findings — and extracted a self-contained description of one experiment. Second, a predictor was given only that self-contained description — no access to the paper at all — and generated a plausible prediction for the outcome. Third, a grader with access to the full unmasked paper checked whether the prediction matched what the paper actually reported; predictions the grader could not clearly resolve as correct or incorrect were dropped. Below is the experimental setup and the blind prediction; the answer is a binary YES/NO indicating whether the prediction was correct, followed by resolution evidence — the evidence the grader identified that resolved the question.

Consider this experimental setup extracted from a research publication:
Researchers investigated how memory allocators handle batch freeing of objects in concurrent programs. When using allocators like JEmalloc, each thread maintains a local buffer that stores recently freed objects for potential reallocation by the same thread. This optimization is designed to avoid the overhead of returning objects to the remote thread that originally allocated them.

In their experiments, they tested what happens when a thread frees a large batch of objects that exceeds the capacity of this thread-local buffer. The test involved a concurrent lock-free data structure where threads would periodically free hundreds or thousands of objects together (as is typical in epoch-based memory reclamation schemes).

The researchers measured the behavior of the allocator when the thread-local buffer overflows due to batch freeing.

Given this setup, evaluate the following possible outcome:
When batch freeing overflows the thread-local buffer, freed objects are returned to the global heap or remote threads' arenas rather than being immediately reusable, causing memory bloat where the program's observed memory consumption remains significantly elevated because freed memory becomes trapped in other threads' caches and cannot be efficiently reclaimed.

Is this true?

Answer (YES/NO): NO